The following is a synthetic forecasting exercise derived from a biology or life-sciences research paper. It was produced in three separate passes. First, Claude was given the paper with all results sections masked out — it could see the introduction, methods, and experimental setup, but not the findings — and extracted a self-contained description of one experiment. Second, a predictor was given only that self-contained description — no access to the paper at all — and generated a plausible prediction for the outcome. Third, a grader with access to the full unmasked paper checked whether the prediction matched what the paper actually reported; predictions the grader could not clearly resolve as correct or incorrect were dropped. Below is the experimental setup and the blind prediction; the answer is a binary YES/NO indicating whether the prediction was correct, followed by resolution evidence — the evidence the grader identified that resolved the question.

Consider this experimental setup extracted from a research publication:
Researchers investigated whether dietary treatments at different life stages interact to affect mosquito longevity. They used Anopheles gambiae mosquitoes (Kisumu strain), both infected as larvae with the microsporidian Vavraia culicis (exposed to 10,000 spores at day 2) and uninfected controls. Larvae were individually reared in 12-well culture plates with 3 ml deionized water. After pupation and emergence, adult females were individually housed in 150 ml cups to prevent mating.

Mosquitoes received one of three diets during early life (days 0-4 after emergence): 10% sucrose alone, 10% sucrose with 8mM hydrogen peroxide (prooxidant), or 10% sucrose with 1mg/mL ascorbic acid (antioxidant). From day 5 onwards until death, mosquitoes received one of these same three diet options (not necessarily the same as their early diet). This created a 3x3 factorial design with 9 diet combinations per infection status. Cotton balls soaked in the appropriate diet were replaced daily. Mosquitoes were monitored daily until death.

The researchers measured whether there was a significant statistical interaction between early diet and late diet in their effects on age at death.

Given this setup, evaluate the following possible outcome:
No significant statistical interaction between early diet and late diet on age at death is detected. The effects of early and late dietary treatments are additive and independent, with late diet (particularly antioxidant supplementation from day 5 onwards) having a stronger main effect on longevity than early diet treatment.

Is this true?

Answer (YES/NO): NO